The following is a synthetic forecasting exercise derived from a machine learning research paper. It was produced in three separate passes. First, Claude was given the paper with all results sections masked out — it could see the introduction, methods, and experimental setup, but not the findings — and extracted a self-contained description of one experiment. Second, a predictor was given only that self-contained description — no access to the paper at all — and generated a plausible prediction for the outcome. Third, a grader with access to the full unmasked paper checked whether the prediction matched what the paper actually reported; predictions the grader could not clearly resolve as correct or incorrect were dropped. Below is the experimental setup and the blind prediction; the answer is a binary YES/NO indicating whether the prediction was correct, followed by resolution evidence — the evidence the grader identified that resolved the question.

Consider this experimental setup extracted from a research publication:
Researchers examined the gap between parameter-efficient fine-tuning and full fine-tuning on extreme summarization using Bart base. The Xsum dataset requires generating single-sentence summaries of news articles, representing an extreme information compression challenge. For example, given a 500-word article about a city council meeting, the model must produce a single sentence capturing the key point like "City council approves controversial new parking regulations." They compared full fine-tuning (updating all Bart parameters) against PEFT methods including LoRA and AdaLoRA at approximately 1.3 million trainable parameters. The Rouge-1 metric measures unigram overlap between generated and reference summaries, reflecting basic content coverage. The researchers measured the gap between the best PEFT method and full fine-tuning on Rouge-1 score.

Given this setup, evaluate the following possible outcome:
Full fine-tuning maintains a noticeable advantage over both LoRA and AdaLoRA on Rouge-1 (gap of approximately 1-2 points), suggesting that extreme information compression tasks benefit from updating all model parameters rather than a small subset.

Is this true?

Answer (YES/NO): YES